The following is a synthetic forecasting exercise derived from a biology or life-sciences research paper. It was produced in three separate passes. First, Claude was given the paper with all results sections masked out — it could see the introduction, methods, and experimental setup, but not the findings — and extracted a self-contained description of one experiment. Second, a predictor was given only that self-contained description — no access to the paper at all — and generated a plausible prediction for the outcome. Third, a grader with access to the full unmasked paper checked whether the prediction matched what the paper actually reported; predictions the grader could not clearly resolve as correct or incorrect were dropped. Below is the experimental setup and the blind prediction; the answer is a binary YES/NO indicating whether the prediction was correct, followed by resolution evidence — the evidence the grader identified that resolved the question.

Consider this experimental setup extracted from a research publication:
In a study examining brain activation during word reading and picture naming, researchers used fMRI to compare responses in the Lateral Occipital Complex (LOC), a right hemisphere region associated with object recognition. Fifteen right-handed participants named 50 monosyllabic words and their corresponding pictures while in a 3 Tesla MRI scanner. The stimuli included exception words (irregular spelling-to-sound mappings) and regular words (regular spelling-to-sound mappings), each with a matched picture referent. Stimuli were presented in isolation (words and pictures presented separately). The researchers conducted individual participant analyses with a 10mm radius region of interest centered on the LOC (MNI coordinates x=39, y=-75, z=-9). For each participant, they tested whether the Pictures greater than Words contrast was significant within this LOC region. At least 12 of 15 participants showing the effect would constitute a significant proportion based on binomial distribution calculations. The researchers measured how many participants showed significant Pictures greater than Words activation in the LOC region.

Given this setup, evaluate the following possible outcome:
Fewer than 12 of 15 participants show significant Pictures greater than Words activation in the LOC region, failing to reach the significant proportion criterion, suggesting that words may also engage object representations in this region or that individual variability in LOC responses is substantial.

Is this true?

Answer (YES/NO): NO